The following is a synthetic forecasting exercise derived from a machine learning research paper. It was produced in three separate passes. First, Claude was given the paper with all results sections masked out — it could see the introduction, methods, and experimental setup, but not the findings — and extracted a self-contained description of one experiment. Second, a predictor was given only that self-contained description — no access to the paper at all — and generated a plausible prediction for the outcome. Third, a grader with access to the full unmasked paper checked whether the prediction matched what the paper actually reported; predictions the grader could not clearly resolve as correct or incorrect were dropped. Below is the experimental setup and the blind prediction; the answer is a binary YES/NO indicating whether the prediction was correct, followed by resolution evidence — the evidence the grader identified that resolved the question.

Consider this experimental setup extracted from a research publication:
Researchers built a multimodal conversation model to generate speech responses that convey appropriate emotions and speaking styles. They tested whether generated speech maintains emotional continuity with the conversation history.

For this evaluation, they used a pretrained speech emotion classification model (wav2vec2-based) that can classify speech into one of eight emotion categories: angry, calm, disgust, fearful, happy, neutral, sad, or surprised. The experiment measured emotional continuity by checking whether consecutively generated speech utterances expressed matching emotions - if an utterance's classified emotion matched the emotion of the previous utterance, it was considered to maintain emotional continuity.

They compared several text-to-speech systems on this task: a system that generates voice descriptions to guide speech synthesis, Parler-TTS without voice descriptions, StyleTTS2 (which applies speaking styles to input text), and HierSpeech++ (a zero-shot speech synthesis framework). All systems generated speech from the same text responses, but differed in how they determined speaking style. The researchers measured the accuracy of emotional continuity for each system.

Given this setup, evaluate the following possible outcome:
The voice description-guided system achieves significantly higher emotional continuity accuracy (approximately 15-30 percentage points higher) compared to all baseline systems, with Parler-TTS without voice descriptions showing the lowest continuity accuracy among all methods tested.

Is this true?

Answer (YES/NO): NO